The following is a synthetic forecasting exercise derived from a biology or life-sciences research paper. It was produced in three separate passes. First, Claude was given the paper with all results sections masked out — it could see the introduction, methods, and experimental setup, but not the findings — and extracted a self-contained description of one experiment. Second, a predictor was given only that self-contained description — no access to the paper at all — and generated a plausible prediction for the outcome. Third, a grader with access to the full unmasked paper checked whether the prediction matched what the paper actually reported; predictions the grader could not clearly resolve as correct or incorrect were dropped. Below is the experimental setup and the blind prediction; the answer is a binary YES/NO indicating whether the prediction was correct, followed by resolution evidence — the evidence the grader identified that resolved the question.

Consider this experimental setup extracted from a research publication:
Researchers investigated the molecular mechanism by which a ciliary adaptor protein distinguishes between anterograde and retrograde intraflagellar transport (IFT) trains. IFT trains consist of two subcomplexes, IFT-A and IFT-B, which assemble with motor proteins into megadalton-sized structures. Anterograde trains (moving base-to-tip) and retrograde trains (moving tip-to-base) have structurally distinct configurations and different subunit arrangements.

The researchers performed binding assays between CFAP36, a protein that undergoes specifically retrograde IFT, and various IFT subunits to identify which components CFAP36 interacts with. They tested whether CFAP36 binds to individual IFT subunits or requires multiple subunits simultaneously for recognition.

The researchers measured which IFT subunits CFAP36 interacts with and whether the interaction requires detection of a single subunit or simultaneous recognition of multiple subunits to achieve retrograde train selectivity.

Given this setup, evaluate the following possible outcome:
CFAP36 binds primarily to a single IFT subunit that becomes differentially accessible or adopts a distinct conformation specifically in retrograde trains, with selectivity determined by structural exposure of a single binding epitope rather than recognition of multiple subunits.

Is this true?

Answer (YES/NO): NO